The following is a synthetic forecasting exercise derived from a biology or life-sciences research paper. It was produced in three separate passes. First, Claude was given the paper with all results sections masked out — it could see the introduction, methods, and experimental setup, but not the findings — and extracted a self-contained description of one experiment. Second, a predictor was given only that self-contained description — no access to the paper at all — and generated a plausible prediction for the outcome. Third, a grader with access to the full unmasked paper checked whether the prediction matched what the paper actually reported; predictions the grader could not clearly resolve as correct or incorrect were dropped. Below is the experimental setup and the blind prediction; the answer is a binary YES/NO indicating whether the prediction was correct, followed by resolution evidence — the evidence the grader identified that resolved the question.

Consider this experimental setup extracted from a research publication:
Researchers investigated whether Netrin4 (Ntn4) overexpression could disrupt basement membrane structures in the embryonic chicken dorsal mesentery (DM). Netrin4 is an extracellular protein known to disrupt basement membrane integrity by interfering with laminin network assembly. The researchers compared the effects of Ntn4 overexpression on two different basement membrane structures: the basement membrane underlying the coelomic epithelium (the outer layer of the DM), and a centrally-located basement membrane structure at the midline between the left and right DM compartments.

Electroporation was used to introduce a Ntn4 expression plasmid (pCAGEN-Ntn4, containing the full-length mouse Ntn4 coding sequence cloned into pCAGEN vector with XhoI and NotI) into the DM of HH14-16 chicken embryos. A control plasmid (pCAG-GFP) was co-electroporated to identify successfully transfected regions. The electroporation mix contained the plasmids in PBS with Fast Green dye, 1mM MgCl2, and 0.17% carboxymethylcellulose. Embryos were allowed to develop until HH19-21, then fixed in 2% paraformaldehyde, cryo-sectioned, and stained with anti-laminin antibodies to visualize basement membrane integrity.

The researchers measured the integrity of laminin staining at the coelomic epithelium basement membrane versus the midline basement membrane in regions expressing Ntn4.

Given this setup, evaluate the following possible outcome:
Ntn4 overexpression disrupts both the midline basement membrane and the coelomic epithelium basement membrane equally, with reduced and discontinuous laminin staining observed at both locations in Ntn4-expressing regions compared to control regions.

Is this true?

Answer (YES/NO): NO